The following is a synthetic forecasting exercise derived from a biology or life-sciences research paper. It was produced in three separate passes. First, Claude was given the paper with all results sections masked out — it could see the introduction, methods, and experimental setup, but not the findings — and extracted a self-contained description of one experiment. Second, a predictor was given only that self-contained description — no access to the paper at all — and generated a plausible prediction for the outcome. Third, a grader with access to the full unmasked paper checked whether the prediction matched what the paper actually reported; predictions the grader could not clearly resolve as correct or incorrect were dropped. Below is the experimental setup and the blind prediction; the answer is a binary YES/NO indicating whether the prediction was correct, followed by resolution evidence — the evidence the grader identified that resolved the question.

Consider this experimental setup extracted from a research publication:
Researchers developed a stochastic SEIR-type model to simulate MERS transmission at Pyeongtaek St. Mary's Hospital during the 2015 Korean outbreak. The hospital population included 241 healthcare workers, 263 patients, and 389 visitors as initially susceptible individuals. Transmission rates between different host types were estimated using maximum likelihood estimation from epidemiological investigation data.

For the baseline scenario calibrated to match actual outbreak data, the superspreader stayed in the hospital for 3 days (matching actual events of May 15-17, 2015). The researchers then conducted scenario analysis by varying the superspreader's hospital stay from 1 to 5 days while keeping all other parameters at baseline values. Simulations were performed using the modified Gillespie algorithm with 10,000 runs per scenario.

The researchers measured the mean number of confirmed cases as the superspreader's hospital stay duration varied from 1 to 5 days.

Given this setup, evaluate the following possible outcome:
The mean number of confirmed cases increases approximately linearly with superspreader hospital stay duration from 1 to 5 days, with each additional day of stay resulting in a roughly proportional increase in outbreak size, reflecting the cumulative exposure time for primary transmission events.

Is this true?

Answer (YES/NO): YES